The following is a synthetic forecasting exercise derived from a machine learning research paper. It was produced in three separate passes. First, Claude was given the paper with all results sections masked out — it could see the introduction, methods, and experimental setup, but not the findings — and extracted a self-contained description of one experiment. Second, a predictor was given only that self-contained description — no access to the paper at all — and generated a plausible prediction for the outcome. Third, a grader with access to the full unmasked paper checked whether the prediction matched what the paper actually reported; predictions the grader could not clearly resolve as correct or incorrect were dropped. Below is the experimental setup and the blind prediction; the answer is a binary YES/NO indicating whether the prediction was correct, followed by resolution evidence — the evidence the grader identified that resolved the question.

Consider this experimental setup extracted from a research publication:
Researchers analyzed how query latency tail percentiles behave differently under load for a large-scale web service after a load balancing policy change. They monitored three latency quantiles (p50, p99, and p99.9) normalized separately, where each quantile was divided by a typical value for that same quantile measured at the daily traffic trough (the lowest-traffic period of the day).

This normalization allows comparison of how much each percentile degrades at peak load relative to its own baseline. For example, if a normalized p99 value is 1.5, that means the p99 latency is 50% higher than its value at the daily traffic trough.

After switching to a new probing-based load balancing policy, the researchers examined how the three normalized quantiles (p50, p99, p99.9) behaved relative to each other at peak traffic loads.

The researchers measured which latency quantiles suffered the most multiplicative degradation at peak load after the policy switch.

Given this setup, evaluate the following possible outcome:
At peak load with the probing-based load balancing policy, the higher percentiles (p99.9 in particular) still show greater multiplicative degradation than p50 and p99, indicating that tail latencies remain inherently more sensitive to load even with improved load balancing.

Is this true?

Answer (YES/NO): NO